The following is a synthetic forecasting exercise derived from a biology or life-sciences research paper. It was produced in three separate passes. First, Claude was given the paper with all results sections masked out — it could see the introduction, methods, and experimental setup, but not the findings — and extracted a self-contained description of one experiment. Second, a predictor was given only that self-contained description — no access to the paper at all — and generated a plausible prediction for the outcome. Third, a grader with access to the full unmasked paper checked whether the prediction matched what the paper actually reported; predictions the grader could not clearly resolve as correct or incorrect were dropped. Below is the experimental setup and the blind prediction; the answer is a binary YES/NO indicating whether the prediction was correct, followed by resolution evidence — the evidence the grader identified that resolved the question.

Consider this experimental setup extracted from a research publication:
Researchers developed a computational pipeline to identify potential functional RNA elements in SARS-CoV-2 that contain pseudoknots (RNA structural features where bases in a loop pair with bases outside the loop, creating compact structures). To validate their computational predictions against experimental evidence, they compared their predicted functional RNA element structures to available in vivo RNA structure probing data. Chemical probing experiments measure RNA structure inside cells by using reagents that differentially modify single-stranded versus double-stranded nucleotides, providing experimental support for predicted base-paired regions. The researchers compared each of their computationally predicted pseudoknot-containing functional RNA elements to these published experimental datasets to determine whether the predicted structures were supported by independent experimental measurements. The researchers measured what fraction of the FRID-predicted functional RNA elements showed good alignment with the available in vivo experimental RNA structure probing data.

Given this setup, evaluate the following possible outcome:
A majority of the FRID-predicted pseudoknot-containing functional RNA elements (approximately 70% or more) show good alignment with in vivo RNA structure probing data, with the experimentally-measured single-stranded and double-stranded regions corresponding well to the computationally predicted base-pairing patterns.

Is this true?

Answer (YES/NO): NO